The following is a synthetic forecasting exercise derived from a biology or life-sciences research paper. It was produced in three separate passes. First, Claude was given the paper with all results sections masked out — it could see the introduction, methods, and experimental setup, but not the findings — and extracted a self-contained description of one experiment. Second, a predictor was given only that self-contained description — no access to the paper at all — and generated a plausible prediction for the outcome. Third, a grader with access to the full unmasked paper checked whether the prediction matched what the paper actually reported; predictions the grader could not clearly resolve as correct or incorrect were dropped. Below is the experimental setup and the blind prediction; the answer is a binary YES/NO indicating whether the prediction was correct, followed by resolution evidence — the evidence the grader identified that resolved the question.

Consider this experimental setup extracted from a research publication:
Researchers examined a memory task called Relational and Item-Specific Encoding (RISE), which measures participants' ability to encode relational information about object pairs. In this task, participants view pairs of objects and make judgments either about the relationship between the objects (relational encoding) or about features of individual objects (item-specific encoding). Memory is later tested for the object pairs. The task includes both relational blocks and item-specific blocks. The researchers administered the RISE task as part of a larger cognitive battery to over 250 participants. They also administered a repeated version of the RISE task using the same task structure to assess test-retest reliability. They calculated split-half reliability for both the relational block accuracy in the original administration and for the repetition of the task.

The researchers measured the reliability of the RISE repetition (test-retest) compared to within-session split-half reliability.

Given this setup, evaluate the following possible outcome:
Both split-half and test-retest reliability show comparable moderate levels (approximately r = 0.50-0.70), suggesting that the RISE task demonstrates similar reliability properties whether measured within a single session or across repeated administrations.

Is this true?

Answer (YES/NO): NO